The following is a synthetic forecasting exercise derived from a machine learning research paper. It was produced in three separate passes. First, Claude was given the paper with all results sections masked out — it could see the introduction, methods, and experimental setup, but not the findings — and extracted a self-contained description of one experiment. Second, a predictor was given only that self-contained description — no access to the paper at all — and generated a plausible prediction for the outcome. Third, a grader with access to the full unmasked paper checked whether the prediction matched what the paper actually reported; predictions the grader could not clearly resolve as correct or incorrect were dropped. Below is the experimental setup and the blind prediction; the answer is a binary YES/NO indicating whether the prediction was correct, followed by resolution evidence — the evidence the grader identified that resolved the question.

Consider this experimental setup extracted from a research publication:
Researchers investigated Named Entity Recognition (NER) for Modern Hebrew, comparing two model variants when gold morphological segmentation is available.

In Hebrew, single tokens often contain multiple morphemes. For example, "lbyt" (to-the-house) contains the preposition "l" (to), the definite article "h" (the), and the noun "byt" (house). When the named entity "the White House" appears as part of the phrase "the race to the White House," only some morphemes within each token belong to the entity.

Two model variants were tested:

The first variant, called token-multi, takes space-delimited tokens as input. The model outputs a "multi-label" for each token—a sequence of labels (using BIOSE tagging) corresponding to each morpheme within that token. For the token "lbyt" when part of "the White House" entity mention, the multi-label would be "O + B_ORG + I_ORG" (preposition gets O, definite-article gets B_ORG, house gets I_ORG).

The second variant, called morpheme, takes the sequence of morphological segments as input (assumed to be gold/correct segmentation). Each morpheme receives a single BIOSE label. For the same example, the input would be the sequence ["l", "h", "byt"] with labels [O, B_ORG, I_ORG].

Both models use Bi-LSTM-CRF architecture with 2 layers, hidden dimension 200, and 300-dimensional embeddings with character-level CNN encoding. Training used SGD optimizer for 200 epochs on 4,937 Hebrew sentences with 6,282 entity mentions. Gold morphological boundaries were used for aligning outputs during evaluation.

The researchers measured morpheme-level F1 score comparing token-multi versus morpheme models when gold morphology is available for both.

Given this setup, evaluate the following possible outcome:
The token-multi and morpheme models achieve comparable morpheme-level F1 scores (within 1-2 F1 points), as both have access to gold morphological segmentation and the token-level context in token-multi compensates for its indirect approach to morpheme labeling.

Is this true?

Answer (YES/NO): NO